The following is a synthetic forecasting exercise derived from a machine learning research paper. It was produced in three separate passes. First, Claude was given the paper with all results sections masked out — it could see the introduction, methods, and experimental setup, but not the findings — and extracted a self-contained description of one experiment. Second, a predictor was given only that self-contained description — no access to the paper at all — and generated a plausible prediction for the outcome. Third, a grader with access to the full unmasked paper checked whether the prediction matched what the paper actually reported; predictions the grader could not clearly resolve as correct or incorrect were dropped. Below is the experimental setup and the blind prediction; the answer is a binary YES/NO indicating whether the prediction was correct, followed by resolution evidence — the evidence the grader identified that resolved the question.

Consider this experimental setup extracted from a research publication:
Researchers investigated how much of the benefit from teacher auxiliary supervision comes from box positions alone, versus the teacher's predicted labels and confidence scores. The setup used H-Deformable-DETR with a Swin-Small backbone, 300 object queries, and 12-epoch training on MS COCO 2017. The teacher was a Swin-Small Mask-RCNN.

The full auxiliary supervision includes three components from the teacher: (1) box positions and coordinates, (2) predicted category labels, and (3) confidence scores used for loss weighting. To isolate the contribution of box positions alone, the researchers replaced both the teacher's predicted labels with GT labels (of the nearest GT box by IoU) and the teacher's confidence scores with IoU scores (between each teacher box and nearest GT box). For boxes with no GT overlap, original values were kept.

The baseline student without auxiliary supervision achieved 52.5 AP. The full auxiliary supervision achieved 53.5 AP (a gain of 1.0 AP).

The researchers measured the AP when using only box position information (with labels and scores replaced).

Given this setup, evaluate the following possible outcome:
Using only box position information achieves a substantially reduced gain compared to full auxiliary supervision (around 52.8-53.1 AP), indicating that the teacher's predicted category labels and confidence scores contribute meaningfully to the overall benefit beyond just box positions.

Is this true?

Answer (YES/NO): YES